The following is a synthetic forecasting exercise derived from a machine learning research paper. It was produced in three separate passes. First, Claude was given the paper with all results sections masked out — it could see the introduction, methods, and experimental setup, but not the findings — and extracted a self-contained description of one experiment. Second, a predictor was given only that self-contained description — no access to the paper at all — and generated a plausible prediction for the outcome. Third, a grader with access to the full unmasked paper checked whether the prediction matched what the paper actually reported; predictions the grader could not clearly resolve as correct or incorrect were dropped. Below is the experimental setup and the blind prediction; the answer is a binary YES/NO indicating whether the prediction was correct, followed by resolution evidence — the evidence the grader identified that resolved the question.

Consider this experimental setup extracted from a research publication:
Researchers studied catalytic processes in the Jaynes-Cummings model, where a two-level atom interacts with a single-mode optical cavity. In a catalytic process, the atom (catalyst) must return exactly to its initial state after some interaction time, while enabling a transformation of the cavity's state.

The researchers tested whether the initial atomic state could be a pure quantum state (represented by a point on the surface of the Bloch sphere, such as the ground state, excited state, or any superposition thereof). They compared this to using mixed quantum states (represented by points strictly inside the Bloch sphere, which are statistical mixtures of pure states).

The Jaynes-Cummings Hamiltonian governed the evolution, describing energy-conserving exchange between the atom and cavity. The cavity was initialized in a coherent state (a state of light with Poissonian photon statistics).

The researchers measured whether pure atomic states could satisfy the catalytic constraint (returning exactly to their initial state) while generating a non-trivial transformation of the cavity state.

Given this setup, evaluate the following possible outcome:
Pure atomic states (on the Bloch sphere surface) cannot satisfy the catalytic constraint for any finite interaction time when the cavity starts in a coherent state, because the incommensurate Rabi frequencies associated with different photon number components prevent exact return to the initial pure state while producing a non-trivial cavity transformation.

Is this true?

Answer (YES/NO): NO